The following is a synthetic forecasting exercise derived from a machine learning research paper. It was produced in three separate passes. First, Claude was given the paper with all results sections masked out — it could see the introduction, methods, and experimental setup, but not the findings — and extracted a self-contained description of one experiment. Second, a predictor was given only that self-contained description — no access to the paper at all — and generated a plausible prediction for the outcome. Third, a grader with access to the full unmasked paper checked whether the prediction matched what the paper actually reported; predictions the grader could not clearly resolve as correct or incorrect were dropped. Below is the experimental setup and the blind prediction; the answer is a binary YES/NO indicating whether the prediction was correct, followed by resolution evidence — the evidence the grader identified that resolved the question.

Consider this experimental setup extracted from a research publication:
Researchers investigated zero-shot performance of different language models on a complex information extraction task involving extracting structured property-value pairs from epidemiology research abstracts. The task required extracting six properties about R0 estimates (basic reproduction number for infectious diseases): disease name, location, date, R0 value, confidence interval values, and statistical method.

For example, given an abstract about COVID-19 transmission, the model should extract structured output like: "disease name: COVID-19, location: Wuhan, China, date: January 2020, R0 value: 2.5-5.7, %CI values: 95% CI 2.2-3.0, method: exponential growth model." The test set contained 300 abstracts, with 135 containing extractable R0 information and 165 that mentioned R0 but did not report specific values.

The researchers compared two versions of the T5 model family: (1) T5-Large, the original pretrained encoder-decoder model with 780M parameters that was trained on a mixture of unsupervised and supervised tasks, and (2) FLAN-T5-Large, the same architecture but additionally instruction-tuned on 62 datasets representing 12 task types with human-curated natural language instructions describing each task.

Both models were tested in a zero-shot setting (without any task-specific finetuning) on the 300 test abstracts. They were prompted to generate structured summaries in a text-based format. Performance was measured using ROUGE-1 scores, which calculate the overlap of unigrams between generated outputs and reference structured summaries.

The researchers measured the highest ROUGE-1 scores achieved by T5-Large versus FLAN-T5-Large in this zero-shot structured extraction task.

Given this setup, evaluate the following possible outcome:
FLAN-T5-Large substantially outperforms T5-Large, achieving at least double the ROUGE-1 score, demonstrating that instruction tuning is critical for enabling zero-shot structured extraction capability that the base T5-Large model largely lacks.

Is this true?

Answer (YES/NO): YES